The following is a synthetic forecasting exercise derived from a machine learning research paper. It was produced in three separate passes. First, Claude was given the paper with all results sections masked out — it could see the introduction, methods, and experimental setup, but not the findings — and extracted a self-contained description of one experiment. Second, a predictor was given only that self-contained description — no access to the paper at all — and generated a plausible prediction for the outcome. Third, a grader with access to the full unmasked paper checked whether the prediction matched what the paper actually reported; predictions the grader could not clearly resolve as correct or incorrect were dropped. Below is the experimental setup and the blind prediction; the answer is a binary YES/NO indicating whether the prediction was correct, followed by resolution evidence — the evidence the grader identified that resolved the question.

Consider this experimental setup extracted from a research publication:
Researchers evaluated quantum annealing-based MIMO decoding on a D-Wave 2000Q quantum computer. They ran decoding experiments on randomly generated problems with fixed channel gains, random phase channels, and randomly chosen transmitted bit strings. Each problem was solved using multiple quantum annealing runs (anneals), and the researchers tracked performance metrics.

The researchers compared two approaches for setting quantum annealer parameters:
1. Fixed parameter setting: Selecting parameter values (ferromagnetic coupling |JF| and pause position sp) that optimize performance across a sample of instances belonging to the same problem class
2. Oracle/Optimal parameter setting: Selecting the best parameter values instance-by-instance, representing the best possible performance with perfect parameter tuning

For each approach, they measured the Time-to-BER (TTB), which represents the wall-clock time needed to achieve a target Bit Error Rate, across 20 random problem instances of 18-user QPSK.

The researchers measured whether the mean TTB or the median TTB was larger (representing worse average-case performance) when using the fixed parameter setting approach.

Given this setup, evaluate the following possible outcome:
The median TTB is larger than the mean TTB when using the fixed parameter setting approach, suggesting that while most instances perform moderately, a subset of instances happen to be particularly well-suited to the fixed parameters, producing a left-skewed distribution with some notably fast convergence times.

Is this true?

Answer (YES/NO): NO